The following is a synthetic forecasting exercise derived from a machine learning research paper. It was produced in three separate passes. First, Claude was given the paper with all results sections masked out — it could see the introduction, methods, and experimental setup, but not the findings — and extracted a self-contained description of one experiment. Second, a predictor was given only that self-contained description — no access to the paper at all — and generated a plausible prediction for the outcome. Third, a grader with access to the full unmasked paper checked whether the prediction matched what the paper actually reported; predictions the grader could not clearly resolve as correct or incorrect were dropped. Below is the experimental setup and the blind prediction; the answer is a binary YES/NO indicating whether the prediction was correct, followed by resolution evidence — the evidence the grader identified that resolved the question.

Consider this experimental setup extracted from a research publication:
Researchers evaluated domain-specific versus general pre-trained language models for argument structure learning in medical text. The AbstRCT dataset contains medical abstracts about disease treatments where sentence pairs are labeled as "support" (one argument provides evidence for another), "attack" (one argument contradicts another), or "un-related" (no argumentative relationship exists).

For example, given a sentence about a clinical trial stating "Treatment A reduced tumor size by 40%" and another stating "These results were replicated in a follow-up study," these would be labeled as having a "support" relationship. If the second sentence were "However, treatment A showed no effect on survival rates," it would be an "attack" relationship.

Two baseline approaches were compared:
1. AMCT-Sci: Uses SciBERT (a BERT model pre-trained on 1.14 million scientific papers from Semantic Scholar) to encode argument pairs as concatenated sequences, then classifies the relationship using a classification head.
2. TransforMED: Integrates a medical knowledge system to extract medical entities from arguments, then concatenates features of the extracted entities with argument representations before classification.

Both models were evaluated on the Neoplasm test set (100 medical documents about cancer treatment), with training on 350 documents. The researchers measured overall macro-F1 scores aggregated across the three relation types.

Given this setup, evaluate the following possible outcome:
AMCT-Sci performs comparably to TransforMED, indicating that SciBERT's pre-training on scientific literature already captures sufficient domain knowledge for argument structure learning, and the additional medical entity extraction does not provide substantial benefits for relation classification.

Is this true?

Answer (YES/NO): NO